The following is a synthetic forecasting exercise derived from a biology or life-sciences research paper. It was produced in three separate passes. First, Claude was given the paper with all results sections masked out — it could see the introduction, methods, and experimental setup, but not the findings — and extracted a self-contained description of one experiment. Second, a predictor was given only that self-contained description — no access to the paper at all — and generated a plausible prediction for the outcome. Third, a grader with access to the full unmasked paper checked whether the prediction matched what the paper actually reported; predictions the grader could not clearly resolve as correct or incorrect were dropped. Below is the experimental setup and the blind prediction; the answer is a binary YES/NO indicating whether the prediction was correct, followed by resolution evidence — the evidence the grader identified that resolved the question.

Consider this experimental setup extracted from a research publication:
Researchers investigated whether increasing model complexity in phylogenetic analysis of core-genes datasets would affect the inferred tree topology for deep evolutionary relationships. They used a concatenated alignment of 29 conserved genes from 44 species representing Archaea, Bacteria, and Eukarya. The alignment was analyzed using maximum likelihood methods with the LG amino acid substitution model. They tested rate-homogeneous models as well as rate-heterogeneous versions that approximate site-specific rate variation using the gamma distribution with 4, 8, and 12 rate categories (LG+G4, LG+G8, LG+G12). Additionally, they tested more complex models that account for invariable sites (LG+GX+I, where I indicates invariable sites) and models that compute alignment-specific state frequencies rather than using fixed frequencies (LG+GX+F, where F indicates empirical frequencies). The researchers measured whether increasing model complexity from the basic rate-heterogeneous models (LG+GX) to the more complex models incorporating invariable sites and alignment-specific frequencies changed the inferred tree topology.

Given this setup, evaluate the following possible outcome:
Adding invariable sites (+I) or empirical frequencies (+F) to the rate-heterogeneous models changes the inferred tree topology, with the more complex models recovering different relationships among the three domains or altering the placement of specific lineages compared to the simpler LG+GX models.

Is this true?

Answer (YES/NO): NO